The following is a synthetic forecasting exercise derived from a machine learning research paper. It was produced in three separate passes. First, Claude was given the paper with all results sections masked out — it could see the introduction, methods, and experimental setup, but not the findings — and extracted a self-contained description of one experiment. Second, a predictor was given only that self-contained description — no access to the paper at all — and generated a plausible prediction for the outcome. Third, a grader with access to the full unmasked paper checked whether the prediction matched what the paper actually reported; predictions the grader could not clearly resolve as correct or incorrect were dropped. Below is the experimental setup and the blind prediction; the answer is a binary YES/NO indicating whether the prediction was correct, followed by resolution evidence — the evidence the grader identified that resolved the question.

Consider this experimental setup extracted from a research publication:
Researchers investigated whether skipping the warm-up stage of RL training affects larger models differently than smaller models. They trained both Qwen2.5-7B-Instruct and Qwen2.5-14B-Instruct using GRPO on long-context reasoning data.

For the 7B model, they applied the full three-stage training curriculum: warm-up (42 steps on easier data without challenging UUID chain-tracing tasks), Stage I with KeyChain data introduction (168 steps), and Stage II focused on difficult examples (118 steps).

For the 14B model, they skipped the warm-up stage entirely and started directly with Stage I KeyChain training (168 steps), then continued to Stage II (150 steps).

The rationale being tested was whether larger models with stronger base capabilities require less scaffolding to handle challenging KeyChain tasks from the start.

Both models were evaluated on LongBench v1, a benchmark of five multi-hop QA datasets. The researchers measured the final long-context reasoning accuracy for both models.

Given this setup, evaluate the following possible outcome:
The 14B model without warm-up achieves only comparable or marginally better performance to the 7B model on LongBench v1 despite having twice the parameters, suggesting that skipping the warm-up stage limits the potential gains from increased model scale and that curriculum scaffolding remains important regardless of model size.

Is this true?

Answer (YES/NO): NO